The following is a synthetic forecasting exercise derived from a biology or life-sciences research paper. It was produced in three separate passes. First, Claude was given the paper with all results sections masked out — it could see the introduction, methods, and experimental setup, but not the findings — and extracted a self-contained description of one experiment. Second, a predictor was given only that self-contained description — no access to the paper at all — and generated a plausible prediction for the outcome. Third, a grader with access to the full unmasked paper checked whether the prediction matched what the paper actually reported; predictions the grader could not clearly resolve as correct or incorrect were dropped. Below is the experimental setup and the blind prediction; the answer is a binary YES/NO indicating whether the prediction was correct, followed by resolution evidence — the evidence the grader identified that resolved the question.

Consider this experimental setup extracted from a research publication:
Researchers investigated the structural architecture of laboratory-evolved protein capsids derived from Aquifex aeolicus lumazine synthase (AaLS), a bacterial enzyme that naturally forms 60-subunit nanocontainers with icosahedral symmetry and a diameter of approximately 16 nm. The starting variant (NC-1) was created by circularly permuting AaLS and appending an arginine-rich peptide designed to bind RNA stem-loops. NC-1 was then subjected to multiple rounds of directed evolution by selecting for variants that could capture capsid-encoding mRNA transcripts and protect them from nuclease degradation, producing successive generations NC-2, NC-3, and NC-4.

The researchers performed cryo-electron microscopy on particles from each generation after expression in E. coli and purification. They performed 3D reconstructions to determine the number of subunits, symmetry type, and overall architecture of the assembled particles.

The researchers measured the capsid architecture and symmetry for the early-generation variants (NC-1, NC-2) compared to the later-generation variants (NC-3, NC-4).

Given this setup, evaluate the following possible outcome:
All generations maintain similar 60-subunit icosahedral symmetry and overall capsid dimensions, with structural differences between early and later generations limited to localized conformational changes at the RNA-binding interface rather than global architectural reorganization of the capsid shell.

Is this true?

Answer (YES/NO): NO